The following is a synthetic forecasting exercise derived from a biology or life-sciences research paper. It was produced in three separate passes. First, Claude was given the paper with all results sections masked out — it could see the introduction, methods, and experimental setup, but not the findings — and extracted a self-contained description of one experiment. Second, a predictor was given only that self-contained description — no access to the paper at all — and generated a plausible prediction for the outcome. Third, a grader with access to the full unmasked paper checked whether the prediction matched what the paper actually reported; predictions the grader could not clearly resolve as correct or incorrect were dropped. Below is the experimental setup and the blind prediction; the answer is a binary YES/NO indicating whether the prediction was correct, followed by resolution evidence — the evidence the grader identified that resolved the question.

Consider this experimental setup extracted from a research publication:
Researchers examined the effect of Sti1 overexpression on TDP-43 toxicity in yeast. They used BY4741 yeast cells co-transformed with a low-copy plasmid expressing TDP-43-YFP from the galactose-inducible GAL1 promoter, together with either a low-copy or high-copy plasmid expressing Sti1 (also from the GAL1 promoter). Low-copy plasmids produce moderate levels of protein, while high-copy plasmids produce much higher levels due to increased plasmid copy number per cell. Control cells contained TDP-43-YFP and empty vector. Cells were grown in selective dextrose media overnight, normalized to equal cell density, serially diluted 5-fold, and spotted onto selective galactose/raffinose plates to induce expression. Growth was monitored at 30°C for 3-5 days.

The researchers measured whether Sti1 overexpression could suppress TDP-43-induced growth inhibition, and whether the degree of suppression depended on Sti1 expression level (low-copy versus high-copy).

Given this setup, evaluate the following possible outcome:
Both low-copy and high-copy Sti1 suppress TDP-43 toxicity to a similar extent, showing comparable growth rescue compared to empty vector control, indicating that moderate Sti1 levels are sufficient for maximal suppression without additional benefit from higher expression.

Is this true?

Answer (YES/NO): NO